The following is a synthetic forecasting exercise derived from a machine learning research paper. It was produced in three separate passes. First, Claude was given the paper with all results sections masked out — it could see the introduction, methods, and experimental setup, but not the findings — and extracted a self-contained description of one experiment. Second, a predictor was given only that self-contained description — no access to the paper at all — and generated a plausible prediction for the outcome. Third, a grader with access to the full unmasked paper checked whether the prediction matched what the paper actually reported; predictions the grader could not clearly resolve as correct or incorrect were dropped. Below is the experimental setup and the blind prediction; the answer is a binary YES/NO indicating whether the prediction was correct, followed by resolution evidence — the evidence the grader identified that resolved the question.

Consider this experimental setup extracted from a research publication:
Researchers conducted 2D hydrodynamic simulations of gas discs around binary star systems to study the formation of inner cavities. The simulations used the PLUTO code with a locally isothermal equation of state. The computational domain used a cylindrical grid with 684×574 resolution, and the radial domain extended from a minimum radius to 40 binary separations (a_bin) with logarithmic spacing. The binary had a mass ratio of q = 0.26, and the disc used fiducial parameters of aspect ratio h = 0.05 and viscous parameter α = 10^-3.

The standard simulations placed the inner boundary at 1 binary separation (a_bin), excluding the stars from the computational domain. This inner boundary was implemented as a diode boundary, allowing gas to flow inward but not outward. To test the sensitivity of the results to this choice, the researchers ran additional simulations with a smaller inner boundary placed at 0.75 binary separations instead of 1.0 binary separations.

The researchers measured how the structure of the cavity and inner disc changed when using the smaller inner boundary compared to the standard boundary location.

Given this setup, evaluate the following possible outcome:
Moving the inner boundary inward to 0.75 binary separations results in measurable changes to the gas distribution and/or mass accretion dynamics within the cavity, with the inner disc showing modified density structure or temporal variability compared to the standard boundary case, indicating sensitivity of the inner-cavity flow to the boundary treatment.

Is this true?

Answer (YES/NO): NO